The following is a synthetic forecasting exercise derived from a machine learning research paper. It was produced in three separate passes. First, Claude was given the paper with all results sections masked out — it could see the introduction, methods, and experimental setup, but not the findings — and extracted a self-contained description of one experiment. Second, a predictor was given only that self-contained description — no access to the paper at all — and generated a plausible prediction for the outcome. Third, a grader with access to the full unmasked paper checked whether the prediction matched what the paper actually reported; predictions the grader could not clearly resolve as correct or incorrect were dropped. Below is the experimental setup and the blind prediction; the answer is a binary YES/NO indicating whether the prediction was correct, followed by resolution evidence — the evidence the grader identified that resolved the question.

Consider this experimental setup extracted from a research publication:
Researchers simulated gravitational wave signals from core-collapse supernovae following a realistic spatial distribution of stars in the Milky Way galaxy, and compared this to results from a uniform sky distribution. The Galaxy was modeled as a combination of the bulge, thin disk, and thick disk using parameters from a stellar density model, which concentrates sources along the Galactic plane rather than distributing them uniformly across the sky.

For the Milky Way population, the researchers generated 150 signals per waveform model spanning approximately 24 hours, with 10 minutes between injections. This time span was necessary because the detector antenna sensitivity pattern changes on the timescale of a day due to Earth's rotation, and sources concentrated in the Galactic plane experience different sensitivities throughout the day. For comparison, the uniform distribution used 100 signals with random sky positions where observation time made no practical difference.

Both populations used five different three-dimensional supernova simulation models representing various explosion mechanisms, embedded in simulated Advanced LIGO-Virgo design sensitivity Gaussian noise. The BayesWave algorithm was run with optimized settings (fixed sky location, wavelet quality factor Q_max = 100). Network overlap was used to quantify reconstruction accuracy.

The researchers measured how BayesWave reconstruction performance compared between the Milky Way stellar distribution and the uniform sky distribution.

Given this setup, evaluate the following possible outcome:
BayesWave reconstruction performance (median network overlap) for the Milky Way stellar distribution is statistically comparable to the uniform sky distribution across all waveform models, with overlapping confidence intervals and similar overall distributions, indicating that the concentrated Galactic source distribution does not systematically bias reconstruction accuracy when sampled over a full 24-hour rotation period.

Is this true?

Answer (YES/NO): NO